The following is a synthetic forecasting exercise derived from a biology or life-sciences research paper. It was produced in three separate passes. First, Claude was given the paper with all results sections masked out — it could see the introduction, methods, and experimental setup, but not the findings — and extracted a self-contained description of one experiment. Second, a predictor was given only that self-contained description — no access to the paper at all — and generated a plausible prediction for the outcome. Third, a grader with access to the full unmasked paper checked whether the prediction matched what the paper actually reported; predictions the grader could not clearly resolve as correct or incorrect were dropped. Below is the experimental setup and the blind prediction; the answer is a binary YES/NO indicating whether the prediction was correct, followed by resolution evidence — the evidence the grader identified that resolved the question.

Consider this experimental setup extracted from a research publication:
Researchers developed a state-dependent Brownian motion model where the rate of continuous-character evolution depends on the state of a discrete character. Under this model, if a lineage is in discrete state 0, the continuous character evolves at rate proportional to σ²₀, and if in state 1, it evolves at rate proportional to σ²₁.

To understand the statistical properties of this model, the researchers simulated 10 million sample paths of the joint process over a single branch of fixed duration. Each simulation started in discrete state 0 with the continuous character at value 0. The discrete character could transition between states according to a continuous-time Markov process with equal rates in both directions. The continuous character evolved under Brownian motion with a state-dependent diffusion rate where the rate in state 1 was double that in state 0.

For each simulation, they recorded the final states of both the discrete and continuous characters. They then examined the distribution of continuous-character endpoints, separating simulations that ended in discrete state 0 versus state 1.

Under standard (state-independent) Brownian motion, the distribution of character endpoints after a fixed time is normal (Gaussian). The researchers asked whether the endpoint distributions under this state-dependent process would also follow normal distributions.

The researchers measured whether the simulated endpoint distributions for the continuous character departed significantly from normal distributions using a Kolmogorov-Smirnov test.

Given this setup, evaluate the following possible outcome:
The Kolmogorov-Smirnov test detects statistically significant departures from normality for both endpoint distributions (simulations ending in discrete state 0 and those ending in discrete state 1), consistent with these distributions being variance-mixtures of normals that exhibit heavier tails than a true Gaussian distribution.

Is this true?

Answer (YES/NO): YES